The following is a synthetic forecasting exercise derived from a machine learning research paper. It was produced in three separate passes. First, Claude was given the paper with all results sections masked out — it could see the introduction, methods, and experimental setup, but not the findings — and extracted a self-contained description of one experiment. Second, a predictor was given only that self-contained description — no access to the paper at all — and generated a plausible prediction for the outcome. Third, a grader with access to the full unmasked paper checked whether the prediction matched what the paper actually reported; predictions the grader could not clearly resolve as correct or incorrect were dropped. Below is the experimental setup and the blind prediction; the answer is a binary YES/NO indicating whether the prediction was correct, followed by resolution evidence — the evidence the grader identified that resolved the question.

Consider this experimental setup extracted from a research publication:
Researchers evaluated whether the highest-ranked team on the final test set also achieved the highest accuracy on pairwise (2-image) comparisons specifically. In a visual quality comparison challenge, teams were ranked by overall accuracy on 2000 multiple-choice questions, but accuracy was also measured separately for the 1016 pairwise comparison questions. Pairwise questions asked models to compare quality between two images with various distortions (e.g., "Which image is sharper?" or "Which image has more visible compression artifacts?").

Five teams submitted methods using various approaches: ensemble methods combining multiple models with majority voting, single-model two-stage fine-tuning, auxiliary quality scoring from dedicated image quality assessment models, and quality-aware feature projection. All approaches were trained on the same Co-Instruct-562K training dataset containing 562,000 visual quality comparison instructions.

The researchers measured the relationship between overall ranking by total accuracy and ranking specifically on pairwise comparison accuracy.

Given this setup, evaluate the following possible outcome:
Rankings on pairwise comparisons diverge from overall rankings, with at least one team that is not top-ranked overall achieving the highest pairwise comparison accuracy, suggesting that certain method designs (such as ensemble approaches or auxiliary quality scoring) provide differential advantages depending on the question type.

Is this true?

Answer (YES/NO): YES